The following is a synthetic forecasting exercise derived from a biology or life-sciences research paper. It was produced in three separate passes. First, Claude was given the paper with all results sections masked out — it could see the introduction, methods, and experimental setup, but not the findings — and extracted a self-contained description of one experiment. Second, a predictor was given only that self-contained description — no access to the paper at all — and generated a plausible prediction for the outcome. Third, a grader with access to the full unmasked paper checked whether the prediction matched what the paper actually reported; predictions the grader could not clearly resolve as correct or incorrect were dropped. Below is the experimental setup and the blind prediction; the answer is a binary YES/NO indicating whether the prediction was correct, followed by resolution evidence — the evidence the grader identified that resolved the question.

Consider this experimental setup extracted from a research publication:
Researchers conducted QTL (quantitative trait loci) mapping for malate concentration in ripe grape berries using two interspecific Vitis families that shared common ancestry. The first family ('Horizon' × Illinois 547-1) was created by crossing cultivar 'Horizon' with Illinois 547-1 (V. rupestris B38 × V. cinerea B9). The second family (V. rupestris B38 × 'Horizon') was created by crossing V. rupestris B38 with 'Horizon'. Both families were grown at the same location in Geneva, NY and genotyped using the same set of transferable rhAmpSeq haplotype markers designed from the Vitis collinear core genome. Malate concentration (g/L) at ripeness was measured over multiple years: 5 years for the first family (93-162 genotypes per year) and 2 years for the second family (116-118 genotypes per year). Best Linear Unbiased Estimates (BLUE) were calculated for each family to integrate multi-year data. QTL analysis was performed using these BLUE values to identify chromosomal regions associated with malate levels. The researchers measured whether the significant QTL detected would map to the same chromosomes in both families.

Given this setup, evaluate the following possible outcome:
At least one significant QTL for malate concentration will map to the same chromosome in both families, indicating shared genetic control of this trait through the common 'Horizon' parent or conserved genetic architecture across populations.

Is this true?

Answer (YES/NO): NO